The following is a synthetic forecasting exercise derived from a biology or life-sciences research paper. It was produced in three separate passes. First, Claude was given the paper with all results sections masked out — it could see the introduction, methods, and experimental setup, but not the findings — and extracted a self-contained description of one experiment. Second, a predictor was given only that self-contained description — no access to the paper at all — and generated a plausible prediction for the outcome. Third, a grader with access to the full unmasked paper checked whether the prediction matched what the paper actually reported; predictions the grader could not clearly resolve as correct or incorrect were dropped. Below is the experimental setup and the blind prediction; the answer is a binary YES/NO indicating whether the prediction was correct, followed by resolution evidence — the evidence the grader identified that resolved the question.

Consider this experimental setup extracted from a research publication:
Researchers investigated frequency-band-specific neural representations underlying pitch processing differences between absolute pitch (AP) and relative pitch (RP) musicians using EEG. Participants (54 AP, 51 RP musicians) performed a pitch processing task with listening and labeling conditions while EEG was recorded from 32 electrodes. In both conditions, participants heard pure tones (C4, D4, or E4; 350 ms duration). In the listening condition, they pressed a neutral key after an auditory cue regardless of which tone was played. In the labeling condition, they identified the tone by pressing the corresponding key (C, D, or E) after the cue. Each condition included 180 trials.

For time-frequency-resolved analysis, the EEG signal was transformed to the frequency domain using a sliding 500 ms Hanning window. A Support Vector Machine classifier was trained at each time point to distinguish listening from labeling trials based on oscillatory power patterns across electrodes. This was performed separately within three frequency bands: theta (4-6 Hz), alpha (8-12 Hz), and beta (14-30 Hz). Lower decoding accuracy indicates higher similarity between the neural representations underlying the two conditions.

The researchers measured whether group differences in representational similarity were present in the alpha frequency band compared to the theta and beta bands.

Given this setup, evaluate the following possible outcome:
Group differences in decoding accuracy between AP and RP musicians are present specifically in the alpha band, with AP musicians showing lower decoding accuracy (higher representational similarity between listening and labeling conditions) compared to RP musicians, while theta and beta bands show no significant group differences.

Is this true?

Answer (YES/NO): NO